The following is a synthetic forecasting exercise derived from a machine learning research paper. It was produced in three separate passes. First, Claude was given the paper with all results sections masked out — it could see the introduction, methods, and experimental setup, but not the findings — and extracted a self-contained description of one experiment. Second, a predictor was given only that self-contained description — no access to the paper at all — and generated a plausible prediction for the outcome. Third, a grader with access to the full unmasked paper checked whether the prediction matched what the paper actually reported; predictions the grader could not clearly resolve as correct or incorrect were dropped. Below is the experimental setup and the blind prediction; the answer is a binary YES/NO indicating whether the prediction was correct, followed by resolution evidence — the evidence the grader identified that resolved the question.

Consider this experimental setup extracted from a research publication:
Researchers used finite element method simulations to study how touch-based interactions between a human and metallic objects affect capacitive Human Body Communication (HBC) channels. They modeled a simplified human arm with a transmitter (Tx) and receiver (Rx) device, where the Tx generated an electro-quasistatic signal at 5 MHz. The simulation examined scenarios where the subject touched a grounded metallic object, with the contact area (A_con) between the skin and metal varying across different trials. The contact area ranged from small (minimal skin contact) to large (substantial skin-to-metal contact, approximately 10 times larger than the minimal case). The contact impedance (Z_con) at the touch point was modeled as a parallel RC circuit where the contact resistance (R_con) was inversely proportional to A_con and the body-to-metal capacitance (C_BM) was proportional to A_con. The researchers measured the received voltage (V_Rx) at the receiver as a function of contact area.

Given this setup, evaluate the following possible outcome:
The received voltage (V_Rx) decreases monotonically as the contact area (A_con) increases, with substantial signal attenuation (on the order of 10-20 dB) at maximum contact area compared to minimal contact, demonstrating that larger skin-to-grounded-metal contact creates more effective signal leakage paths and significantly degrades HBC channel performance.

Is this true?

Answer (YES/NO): NO